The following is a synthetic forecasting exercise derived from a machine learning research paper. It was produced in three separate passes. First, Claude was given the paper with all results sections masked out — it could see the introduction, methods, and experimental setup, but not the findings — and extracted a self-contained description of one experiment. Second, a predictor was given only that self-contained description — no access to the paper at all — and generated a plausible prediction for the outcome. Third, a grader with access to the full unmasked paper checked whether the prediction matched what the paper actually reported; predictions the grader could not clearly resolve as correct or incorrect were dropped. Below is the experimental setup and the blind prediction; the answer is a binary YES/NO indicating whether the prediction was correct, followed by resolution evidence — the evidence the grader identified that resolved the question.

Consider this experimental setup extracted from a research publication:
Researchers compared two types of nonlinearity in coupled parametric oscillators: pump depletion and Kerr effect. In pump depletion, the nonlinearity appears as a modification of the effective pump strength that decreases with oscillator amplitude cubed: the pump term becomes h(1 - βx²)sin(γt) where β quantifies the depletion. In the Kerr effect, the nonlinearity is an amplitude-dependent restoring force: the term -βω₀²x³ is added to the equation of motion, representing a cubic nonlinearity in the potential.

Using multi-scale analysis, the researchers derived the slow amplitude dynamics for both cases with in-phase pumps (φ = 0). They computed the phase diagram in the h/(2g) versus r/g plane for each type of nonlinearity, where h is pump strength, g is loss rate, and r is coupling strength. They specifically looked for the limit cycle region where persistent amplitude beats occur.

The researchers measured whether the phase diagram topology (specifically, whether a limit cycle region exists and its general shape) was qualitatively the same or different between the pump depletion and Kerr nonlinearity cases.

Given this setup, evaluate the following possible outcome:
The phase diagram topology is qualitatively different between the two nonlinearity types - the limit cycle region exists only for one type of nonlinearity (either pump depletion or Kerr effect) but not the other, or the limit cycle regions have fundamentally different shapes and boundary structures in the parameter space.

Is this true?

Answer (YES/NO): NO